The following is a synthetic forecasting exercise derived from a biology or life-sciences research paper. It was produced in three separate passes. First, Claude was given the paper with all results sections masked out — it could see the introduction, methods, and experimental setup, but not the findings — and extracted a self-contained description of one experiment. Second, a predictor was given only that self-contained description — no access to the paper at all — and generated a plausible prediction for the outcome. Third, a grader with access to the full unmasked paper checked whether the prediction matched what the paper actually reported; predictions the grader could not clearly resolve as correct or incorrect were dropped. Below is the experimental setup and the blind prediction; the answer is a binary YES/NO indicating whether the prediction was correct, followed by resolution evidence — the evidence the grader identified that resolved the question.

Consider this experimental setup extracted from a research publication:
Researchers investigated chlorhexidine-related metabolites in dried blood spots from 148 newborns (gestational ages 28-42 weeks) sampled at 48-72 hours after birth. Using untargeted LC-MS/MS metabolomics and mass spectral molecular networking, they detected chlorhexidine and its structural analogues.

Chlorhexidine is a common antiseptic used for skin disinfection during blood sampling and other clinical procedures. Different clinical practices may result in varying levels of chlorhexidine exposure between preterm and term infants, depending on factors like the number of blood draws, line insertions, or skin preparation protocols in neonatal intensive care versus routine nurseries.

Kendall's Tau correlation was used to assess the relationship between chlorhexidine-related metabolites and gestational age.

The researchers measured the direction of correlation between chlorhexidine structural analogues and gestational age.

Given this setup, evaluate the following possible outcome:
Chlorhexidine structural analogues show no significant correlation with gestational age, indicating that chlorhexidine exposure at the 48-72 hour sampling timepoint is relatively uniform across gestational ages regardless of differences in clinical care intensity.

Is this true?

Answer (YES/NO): NO